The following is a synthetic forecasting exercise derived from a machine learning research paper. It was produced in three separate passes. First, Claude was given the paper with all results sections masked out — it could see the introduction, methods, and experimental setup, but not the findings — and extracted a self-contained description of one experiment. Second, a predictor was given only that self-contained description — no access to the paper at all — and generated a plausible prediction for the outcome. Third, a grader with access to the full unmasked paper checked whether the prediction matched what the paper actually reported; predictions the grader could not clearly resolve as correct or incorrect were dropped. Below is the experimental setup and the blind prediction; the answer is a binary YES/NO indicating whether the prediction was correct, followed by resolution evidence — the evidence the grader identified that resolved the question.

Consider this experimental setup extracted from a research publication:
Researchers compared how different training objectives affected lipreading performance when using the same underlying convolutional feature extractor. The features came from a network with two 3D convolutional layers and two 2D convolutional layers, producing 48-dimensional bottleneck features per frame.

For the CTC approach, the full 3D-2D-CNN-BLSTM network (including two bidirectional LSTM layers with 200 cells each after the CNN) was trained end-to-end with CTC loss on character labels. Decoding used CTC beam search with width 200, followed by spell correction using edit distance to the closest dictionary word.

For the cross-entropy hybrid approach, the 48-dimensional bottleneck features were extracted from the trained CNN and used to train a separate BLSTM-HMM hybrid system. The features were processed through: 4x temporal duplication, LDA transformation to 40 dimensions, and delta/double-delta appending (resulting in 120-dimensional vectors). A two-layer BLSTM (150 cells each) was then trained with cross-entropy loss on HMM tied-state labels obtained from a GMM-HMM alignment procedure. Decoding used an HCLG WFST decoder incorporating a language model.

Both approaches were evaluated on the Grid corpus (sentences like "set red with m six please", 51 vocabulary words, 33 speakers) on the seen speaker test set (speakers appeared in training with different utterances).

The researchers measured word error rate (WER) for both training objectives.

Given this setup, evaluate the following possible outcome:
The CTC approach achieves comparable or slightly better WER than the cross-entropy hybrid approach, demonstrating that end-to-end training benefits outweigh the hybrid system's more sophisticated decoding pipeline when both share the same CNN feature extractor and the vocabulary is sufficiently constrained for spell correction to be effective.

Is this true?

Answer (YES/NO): NO